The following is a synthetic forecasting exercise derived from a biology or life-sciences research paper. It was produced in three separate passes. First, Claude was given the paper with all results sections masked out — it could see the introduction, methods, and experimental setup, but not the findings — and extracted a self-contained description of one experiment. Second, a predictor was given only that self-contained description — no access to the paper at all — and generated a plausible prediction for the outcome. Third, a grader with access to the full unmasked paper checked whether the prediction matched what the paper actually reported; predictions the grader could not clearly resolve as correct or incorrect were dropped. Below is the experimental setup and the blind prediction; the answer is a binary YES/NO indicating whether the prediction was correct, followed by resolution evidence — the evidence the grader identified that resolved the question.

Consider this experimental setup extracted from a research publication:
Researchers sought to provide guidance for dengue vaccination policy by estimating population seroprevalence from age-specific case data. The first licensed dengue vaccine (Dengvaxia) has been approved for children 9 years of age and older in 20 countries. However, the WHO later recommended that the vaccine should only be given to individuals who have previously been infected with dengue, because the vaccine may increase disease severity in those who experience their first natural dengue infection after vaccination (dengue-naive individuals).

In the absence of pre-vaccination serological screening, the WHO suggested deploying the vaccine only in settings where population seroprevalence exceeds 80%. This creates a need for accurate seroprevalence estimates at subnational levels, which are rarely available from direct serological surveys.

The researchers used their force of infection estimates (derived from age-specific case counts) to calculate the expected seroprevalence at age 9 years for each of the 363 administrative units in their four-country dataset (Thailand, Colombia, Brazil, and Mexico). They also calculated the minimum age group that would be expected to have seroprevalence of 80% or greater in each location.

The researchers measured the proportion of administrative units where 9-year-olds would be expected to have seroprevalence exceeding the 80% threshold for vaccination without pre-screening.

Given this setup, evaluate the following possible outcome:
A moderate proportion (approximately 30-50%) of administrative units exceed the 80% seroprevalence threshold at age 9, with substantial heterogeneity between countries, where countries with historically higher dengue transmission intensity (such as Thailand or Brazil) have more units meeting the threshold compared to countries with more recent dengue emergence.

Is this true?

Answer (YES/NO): NO